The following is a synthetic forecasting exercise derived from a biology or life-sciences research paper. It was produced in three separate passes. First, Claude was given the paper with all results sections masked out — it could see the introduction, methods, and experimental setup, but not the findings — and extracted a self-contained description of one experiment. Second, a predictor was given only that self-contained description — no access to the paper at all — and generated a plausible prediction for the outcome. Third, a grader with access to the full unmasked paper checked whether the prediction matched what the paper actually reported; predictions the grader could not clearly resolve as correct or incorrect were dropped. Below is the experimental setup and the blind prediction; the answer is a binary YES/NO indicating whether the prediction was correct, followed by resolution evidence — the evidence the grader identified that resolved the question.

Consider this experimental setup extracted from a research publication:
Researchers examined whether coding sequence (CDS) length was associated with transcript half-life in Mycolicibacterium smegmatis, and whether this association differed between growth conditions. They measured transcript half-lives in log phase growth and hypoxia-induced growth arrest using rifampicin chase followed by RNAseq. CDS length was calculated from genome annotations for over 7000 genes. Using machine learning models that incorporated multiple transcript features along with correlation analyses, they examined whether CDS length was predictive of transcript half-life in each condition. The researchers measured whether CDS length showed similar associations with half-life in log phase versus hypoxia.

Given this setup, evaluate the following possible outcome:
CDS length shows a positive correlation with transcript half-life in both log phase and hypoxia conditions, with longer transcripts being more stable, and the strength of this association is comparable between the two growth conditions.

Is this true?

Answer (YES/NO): NO